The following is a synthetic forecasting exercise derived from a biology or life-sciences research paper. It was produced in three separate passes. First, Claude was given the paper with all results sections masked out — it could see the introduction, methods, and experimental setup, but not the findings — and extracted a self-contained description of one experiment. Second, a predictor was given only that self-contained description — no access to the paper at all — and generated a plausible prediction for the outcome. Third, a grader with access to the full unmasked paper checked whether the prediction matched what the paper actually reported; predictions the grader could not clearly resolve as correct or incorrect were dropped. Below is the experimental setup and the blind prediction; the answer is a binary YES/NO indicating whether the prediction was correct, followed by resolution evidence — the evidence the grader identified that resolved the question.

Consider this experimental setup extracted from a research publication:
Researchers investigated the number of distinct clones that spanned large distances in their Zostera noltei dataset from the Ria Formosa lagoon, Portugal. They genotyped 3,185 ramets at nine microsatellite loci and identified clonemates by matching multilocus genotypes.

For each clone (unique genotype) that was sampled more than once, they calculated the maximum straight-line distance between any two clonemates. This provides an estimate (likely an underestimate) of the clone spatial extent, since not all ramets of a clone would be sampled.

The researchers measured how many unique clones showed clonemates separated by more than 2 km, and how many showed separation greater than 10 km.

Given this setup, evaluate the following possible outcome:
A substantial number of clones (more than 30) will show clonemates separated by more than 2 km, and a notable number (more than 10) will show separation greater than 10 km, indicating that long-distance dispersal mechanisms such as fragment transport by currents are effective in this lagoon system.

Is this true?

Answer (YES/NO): NO